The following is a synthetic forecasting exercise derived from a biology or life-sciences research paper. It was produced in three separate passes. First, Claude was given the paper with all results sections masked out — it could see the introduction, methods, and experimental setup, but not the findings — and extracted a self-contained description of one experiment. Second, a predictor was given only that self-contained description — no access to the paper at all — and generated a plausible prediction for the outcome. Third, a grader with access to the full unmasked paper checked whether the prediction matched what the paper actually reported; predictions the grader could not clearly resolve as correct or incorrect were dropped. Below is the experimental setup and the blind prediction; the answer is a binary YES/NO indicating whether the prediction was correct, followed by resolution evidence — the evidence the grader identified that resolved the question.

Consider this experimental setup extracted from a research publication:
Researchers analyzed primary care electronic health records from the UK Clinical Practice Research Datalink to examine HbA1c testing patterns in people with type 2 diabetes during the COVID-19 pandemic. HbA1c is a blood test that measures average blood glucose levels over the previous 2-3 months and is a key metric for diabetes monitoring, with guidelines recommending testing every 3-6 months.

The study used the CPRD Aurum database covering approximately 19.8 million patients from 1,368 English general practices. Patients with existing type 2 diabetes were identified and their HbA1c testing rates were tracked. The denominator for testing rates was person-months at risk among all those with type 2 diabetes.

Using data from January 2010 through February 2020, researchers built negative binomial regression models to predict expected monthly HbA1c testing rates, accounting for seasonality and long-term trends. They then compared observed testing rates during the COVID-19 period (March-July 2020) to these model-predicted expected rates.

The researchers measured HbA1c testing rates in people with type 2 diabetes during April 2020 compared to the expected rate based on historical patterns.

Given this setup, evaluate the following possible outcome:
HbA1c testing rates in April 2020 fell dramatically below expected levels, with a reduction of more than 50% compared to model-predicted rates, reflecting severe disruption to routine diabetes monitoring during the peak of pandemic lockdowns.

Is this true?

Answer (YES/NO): YES